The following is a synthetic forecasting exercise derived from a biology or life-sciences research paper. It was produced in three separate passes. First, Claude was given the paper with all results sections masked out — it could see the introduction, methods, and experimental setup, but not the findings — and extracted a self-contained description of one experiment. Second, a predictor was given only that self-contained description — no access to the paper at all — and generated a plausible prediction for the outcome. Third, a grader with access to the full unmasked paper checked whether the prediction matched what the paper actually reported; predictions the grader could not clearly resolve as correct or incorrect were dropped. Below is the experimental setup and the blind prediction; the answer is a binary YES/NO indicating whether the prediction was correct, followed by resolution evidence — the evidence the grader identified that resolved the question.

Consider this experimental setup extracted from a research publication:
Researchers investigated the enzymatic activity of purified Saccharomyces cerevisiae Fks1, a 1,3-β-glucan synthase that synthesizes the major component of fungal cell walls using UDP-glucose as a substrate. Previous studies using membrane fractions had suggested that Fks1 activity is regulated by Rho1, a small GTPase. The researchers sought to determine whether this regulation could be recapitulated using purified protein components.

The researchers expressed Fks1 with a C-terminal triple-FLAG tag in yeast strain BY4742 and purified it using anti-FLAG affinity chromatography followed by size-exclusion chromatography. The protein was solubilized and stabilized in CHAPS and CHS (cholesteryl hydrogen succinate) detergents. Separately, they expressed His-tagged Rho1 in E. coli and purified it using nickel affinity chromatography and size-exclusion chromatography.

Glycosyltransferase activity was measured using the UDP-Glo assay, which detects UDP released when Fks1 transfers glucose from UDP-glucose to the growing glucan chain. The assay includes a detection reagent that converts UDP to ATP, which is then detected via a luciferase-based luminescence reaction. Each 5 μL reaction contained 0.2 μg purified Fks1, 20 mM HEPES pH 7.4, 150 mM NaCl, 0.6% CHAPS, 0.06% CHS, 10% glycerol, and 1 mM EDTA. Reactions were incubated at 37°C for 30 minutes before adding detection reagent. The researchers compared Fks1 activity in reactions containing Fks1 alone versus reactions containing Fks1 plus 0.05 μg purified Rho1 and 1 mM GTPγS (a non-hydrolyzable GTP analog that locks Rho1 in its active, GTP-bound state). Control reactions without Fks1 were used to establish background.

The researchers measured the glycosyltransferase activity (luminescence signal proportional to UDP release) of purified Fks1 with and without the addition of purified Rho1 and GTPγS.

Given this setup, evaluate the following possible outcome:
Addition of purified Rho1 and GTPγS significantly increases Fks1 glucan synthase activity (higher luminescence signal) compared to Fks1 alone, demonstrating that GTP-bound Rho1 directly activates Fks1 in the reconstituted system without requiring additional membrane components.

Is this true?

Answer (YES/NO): YES